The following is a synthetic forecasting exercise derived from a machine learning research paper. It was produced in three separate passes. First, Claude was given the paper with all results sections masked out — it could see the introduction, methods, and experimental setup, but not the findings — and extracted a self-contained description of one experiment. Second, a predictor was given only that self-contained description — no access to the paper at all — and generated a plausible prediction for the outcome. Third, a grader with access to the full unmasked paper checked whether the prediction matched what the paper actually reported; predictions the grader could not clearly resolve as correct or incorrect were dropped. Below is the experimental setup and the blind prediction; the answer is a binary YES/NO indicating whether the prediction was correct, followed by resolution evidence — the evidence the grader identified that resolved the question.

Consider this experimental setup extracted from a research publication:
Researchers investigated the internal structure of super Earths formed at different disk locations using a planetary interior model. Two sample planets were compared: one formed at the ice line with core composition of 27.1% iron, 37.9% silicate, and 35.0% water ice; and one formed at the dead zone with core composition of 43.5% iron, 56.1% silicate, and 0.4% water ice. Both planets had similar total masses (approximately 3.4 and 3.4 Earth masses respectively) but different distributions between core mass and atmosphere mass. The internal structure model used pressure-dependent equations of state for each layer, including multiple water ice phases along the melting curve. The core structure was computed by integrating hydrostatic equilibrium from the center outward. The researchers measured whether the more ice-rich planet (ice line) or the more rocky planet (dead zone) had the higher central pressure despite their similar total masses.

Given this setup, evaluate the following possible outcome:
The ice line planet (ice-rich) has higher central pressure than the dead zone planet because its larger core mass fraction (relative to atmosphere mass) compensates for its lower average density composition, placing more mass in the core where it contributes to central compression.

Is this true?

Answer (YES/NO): NO